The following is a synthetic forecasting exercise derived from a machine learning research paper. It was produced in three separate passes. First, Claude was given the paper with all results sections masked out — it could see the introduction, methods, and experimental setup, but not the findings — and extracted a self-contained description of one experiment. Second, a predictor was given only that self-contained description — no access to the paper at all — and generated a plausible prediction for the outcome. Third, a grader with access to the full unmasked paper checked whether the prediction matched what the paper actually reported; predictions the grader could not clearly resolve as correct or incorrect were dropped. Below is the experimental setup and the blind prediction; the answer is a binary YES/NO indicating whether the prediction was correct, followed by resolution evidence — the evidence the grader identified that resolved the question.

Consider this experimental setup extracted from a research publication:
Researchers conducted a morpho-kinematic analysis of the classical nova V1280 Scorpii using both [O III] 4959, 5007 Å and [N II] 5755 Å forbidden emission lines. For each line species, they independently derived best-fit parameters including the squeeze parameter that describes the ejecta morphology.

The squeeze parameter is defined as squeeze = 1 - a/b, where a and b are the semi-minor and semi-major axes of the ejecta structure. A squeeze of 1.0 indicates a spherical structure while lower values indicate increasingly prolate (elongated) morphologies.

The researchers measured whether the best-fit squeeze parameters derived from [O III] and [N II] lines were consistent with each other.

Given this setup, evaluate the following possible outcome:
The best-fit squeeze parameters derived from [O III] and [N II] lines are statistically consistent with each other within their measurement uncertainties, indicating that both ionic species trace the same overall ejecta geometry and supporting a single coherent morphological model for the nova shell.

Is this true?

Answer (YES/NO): YES